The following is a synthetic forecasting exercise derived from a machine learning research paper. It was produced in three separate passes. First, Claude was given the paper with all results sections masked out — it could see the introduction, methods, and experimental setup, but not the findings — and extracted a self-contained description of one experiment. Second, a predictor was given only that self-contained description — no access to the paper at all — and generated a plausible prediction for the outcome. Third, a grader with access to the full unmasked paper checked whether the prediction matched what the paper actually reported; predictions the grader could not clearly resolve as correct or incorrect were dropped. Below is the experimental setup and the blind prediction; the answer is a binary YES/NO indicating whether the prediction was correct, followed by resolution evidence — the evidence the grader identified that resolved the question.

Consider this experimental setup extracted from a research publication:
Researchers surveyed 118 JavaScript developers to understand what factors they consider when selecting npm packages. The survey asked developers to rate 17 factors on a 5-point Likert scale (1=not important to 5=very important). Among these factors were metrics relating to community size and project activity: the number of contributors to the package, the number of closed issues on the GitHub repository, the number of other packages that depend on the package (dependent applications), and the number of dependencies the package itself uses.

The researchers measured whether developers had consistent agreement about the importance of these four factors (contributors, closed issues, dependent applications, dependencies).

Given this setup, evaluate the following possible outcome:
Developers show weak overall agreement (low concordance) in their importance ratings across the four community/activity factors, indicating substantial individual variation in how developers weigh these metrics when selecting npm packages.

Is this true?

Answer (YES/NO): YES